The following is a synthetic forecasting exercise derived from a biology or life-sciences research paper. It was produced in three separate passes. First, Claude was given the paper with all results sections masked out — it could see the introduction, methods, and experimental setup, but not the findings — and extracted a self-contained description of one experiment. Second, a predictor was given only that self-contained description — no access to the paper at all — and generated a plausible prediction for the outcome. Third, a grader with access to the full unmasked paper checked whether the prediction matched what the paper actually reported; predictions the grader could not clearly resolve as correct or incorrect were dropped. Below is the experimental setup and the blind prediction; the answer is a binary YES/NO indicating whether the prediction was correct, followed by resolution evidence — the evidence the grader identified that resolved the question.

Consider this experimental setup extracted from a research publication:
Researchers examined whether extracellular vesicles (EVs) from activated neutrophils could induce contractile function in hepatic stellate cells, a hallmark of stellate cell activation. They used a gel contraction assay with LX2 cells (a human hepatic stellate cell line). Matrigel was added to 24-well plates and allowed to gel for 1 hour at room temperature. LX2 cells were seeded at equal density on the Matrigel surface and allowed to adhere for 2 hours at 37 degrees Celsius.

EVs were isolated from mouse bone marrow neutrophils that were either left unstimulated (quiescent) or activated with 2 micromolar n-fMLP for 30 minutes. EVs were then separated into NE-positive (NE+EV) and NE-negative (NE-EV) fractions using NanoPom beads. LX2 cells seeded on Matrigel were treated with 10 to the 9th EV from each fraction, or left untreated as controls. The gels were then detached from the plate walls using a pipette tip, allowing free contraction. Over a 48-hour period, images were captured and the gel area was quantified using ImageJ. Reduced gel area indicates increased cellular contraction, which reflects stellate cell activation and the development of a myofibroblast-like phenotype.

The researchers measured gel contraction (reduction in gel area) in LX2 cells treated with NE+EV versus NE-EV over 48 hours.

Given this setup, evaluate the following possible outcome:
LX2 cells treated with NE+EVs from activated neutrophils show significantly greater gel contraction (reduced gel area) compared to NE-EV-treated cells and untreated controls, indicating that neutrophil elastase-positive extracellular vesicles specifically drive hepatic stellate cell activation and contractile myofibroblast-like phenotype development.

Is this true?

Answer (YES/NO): YES